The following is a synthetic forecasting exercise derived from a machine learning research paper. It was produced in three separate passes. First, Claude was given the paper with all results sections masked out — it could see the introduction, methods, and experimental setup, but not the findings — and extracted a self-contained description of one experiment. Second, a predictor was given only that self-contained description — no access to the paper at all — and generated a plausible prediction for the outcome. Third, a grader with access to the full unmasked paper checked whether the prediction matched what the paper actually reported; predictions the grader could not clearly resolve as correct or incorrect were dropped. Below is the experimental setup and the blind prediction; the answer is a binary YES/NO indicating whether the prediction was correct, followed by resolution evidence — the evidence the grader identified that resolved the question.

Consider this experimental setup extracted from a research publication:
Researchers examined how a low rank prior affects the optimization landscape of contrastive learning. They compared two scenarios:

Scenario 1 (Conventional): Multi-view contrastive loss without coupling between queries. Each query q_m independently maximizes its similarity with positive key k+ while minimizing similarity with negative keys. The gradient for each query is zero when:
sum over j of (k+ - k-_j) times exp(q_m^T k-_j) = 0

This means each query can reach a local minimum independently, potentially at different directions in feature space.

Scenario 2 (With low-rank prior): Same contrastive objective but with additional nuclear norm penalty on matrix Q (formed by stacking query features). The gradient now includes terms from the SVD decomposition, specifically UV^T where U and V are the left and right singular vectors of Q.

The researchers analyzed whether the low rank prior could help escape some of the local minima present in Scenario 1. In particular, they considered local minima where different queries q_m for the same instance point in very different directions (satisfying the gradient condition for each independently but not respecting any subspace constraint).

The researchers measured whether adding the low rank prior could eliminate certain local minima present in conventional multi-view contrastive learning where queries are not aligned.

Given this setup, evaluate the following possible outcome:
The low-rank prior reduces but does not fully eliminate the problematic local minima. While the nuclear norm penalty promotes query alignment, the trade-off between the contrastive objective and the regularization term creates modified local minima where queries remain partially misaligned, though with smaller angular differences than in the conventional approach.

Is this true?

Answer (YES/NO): NO